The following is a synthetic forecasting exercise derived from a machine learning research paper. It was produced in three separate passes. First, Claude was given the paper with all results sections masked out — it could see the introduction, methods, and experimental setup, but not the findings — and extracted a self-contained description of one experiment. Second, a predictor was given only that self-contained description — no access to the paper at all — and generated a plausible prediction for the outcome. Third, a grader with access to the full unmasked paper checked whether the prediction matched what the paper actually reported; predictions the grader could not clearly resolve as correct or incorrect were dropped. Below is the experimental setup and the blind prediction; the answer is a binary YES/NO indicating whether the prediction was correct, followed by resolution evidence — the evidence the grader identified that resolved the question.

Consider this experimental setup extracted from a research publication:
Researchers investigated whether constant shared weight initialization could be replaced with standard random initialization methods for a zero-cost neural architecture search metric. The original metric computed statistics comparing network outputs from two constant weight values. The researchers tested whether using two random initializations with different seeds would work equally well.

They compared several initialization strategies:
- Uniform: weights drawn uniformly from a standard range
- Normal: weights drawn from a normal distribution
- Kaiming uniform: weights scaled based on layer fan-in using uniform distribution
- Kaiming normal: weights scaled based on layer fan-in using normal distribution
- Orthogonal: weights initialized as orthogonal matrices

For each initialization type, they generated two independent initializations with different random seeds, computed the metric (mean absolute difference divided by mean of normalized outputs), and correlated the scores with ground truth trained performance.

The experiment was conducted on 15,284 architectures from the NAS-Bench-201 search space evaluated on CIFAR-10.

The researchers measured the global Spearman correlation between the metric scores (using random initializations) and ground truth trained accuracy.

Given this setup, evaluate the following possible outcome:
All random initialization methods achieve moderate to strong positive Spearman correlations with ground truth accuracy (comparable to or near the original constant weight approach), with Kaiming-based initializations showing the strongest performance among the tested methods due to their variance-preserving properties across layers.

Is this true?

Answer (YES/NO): NO